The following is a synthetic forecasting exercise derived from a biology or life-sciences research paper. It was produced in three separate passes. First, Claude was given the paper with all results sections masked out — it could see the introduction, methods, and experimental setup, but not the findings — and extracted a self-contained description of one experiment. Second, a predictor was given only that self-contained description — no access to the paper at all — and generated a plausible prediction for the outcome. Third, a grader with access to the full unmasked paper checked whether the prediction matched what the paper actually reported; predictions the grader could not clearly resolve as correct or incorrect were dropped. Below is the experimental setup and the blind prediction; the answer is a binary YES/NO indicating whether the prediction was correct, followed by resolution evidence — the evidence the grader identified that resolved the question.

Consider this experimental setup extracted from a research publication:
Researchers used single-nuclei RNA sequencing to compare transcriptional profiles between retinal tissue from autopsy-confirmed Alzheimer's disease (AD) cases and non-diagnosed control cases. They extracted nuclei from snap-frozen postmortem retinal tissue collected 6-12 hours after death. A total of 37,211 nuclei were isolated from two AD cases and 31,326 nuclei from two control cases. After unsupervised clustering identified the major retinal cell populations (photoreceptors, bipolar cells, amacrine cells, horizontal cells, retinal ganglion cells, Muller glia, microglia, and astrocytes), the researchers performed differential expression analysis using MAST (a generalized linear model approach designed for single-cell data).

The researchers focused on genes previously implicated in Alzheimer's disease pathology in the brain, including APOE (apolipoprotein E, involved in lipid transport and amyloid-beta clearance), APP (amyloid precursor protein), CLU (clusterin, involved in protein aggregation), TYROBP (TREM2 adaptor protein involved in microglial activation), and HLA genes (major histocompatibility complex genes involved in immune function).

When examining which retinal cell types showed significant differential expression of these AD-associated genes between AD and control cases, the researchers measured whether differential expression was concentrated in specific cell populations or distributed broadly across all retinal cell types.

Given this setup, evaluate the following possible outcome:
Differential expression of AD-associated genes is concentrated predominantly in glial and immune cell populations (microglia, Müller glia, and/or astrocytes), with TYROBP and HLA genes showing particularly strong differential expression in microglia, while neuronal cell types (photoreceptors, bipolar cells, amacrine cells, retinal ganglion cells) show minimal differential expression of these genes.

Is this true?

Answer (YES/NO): YES